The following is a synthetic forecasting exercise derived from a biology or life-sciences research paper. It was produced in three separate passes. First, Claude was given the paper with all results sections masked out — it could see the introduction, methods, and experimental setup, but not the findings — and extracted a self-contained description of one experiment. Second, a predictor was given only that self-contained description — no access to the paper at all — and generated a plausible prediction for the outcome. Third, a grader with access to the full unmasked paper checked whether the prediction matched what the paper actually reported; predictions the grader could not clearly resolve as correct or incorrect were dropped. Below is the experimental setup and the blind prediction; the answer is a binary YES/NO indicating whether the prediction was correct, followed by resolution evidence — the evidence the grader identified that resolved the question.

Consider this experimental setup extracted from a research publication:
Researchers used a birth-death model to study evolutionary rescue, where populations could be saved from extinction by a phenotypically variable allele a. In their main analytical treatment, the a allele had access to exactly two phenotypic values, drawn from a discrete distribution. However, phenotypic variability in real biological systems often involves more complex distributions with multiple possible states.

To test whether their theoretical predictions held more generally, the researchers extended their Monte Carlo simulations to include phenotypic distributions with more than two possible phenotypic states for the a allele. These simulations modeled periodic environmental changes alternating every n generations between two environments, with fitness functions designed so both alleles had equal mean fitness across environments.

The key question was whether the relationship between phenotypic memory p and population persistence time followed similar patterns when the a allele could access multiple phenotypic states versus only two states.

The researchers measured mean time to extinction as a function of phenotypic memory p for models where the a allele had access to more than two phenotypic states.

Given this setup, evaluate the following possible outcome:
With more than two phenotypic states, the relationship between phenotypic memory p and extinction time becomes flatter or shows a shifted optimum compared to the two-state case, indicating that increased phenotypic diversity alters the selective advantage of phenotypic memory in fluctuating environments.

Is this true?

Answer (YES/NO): NO